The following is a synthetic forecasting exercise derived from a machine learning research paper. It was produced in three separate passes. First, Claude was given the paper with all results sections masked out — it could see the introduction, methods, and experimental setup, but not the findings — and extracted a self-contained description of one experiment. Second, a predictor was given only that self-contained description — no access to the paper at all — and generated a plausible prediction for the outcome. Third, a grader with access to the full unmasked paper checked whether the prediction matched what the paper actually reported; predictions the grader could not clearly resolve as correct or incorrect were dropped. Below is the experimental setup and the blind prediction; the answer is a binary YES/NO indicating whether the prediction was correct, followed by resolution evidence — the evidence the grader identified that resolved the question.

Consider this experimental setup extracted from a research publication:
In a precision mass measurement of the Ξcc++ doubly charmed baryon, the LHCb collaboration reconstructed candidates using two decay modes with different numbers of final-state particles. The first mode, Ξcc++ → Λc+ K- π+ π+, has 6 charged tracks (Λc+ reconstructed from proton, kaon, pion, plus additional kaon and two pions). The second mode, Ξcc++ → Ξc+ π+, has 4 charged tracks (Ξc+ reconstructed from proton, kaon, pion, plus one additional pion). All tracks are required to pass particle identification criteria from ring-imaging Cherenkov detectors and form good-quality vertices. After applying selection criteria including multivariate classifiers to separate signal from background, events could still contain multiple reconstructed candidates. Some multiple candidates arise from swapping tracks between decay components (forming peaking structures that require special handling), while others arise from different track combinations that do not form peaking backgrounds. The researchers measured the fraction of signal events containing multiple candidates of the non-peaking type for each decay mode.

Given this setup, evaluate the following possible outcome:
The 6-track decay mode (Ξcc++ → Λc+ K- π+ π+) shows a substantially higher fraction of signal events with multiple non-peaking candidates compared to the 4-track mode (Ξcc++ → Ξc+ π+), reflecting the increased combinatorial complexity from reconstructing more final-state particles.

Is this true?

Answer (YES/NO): YES